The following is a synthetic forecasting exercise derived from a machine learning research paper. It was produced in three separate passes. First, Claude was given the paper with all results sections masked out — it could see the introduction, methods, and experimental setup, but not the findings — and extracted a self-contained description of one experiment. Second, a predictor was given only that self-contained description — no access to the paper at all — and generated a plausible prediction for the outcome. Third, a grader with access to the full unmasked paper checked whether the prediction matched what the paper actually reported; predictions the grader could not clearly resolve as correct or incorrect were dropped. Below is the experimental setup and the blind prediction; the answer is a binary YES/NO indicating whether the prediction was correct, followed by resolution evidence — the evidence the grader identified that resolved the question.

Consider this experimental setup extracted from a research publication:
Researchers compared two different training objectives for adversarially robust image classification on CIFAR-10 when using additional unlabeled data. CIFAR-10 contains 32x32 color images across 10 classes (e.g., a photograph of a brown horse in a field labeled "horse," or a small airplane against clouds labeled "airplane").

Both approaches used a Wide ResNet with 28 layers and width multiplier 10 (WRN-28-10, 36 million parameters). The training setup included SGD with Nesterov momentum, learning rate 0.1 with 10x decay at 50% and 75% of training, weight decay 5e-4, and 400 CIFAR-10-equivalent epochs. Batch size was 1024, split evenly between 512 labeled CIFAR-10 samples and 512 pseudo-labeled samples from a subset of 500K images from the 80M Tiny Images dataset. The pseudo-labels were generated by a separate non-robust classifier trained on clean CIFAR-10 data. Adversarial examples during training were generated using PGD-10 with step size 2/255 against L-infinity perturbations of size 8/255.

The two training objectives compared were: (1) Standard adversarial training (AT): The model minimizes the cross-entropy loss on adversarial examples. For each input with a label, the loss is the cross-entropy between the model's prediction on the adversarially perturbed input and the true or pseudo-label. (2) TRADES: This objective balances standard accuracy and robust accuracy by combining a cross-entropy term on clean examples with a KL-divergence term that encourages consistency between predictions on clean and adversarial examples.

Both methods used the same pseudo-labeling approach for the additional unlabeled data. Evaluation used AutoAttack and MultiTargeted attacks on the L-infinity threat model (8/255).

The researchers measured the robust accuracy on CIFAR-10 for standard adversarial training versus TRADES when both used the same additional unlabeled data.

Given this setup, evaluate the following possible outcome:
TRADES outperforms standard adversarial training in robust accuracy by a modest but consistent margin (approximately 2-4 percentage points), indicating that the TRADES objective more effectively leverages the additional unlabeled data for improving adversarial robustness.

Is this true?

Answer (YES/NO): NO